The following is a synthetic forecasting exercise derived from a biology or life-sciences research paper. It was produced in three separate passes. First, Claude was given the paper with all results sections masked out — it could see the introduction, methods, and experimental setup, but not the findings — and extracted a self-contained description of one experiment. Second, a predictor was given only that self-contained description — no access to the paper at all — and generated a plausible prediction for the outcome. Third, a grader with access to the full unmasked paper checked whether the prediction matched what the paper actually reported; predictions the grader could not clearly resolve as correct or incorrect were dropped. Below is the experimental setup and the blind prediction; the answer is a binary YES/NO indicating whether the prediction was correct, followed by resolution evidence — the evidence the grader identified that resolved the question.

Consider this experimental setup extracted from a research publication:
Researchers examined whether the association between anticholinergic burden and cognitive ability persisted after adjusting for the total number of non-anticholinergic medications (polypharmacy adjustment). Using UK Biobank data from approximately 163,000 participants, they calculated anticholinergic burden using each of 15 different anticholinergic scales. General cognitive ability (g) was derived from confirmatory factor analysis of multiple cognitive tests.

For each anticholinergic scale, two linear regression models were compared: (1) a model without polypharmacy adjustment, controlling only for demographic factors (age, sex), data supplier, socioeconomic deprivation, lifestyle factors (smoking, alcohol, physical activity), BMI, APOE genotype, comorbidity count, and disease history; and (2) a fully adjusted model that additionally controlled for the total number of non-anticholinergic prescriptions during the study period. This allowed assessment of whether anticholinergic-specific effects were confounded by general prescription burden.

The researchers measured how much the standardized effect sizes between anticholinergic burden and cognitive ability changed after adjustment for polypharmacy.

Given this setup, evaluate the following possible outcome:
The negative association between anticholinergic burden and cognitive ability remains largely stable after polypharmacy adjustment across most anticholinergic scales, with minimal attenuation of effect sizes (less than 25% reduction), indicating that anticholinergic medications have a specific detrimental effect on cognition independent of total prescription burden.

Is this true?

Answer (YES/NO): NO